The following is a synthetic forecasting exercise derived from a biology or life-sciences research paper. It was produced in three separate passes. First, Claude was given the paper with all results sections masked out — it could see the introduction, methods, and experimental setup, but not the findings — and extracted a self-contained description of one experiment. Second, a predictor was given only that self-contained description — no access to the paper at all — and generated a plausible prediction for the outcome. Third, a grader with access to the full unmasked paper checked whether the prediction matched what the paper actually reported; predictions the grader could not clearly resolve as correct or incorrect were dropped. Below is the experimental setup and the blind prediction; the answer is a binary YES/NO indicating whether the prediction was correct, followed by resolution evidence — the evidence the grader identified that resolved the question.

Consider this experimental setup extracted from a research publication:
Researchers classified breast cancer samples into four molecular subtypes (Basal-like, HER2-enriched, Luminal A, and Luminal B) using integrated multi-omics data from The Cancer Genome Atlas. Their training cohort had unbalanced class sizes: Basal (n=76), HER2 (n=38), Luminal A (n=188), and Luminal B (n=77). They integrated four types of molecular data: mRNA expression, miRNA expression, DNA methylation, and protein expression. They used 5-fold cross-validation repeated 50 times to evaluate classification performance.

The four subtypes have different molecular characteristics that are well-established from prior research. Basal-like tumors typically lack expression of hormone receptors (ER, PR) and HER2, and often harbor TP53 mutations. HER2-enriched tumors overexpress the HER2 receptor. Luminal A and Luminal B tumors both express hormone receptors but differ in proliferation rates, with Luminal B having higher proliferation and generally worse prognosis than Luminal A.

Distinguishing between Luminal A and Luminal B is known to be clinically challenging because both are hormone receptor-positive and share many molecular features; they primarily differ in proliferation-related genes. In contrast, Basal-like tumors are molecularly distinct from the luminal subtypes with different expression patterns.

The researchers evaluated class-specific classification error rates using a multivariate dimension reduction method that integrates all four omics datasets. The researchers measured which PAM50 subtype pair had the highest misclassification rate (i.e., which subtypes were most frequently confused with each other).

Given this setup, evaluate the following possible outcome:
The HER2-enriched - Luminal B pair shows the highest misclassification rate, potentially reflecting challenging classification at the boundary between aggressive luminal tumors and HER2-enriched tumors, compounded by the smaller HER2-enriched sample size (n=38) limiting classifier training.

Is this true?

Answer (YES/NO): NO